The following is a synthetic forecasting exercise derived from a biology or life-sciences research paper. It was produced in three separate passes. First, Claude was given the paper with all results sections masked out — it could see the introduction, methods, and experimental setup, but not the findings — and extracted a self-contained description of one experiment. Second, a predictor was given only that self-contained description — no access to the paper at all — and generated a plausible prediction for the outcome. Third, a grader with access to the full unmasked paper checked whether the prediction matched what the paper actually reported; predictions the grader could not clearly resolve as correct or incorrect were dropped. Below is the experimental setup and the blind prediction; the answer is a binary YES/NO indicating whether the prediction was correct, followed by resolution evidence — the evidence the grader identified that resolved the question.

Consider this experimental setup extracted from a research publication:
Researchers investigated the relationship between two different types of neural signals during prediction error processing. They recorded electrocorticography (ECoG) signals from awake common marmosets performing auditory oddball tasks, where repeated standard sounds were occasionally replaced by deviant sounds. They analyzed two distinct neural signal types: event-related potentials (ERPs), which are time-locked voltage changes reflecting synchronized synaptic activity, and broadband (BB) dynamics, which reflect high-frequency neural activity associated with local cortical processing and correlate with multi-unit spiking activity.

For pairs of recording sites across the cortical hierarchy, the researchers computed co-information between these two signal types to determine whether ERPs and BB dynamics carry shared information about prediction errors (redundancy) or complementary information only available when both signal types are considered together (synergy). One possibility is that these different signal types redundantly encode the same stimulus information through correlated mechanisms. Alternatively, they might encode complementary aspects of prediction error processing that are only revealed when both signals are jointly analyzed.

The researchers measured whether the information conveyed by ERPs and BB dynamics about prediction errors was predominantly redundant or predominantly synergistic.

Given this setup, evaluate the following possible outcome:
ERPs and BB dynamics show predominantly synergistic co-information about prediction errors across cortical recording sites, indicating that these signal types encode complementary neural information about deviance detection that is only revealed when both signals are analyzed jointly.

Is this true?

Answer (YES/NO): NO